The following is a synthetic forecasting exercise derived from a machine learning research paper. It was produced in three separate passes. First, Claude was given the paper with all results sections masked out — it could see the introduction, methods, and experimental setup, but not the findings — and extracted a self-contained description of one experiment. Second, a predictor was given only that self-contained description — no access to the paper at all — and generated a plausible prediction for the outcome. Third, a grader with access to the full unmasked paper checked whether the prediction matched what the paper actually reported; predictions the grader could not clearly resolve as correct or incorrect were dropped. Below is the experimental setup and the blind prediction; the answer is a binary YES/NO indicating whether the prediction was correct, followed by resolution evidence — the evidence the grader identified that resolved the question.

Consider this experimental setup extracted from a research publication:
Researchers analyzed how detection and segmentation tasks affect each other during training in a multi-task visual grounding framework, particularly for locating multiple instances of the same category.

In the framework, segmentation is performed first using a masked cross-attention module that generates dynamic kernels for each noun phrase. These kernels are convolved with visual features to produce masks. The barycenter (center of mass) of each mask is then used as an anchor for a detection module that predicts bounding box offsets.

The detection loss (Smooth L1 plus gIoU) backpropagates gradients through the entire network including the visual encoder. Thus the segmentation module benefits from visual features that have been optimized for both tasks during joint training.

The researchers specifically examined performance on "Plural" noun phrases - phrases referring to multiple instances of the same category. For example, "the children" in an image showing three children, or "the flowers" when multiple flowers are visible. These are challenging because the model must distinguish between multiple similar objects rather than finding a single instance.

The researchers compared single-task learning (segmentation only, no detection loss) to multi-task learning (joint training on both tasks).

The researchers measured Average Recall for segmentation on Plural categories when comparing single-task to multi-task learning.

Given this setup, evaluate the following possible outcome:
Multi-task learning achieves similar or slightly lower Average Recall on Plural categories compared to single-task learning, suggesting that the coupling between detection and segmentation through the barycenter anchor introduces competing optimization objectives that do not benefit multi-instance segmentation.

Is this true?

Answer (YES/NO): NO